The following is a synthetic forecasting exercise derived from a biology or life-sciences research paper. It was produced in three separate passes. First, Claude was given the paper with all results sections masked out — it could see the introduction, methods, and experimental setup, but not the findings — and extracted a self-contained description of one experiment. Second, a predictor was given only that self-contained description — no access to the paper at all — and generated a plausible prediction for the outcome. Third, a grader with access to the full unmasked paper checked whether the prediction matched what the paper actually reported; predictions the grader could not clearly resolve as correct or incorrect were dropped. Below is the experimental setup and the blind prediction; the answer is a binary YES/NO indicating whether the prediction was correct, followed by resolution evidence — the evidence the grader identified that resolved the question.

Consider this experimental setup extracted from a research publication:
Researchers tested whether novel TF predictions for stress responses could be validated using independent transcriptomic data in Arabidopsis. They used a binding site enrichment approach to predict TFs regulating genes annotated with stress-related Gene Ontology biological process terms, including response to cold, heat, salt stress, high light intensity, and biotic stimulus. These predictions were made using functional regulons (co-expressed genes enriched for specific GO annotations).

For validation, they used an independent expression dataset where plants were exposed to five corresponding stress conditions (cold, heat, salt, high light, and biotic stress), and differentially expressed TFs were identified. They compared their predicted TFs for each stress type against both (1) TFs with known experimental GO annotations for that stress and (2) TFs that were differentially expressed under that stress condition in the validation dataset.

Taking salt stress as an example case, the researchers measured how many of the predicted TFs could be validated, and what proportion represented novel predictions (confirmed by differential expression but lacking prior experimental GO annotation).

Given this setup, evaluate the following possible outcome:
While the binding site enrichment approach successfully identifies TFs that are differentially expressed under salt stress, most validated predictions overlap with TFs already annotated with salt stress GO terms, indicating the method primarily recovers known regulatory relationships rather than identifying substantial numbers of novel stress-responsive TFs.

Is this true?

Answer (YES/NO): NO